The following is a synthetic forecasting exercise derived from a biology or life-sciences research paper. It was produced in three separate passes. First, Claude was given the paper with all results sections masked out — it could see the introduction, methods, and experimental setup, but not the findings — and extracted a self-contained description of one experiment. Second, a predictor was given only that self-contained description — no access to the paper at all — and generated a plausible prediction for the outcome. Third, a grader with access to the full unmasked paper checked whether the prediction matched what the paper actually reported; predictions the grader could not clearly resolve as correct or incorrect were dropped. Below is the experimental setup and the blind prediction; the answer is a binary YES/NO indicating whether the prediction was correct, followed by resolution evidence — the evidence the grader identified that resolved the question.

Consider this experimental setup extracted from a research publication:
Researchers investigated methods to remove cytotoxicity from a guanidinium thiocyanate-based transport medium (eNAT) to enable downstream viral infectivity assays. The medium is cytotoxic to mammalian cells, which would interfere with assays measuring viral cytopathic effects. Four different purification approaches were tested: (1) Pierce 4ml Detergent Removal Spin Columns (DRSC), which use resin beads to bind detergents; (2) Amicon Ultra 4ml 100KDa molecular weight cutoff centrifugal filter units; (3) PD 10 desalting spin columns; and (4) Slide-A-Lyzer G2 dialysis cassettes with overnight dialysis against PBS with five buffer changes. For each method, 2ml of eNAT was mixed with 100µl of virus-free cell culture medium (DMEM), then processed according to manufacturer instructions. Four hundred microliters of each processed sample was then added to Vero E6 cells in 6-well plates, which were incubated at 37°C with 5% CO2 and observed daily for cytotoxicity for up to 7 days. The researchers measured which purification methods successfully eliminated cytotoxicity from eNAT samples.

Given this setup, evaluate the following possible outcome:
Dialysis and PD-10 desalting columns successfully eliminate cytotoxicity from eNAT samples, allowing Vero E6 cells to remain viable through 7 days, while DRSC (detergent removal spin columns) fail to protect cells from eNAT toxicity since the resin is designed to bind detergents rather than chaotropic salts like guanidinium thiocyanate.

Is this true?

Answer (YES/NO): NO